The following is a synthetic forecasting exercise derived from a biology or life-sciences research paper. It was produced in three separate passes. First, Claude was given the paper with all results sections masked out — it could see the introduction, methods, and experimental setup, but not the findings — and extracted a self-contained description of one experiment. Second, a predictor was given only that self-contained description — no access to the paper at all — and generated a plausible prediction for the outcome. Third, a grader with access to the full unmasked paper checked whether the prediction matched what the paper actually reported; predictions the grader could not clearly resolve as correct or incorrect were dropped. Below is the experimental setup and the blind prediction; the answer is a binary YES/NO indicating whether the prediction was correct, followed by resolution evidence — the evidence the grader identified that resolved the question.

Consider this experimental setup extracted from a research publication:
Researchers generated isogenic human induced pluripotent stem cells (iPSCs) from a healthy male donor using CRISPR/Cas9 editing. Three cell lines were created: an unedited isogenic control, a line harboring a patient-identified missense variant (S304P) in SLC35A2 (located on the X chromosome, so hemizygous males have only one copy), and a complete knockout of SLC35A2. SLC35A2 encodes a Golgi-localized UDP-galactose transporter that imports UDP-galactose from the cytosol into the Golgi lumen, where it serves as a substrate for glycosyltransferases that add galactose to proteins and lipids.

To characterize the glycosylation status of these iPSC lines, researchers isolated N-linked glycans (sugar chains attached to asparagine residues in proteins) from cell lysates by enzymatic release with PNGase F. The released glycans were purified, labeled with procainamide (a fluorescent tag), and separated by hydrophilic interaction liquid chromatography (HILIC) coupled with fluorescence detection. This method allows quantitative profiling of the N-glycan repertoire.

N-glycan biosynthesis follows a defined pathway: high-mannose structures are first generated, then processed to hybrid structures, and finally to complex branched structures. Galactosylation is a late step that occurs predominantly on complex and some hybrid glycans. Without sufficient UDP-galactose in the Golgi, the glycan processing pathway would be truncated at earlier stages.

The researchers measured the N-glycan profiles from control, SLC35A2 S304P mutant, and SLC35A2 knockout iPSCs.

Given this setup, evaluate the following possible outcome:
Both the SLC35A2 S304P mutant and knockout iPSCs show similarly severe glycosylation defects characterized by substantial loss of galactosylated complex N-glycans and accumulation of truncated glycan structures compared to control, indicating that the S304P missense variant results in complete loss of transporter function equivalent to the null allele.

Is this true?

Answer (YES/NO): YES